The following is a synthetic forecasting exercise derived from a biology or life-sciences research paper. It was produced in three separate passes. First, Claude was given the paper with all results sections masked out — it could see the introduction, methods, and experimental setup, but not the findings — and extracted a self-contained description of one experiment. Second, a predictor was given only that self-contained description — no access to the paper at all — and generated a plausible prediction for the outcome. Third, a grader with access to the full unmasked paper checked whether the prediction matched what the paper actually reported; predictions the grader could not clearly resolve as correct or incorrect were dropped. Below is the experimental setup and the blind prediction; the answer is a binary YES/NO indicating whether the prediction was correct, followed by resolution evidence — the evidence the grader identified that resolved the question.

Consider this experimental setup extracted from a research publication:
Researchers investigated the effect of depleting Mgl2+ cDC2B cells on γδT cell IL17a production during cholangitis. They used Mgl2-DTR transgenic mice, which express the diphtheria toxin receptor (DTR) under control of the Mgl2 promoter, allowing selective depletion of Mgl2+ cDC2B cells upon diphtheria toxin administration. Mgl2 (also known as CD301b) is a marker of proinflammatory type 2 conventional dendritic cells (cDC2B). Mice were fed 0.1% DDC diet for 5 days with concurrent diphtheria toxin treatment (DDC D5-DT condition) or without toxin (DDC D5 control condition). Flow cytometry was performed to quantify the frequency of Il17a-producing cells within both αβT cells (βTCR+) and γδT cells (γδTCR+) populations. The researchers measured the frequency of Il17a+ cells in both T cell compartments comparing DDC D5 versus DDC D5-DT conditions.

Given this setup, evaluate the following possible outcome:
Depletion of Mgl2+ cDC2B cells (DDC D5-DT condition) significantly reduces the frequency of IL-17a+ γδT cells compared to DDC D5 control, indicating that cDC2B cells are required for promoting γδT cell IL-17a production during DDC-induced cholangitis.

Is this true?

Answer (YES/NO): YES